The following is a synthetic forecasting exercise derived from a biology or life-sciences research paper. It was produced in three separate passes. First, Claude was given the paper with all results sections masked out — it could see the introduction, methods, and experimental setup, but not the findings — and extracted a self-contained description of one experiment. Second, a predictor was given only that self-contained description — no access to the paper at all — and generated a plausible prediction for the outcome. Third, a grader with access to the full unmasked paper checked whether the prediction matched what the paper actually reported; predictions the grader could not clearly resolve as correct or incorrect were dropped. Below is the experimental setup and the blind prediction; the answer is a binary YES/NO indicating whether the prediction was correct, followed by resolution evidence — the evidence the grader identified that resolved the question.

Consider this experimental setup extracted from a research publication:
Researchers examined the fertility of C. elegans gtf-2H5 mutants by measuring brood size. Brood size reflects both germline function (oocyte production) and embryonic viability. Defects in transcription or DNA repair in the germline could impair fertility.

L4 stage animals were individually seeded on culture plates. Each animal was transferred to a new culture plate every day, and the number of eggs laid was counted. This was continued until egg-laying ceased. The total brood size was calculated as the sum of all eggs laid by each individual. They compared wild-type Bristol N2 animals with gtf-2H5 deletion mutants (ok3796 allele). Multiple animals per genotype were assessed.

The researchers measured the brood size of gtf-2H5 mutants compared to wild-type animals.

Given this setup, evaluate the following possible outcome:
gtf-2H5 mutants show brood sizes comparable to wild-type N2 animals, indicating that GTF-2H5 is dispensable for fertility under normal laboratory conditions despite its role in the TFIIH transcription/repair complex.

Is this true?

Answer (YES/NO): YES